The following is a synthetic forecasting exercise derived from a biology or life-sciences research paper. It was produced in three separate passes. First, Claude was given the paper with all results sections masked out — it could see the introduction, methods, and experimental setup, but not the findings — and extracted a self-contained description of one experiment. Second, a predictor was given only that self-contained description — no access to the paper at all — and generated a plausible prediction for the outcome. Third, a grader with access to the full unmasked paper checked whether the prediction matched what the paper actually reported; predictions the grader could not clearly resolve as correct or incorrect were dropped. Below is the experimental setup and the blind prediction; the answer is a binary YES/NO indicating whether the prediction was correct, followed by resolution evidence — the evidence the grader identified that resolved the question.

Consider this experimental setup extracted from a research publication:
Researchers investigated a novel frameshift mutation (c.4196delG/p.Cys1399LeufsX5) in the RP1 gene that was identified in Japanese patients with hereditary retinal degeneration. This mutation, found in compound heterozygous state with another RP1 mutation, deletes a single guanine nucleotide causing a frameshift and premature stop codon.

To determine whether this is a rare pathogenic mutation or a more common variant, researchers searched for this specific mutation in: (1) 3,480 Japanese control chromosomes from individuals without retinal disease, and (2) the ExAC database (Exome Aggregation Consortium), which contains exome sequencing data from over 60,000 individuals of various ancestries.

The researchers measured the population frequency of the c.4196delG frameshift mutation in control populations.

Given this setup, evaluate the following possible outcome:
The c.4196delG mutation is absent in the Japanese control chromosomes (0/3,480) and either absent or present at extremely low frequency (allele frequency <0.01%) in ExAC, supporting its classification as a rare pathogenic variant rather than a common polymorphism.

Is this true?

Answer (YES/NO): YES